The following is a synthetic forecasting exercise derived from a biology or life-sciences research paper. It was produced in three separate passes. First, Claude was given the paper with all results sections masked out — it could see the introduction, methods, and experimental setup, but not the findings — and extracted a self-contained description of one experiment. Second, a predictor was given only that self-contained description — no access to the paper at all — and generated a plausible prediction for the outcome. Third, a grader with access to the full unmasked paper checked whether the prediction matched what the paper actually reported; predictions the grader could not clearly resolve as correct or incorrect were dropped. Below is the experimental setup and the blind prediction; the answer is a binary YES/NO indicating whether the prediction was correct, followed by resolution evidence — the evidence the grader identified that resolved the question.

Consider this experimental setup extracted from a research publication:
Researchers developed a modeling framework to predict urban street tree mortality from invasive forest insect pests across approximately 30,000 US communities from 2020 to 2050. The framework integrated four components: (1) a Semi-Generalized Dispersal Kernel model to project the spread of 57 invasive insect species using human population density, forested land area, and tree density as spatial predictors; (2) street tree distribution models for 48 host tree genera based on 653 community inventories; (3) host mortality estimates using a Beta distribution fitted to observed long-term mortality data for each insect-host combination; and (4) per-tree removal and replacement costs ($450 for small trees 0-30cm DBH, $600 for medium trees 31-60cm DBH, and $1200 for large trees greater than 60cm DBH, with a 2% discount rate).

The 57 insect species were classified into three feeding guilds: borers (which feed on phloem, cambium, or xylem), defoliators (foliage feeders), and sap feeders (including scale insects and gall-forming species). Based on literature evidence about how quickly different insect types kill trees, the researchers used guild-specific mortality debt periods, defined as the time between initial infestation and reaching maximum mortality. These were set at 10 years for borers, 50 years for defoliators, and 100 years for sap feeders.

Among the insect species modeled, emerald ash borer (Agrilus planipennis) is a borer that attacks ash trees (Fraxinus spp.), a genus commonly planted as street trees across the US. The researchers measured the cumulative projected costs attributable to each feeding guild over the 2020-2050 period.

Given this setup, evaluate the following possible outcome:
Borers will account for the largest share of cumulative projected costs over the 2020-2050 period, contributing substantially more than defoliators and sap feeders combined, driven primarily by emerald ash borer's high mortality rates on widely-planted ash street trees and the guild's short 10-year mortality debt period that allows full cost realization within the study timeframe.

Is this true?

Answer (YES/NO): YES